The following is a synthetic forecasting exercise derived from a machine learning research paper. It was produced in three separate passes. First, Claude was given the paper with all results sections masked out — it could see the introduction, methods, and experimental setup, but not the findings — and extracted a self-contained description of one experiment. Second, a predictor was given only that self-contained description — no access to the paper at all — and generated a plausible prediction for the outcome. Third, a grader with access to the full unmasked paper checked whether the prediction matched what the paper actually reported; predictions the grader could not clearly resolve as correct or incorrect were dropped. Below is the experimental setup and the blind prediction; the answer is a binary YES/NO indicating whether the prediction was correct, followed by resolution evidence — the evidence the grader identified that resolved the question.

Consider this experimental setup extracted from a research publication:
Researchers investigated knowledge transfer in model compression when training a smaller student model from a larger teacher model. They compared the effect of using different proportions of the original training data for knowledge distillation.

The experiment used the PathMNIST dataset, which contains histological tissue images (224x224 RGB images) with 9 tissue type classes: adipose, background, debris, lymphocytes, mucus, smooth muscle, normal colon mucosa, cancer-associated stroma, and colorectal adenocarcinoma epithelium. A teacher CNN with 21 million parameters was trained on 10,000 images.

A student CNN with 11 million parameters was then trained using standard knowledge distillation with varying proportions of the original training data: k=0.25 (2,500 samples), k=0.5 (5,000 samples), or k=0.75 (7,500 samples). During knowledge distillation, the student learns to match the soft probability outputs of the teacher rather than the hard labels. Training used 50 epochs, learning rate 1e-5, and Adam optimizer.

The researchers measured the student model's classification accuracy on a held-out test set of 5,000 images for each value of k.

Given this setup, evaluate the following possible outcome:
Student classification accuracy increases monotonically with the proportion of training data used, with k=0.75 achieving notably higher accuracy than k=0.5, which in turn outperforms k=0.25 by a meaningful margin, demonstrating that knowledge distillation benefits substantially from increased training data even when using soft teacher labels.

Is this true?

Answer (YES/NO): NO